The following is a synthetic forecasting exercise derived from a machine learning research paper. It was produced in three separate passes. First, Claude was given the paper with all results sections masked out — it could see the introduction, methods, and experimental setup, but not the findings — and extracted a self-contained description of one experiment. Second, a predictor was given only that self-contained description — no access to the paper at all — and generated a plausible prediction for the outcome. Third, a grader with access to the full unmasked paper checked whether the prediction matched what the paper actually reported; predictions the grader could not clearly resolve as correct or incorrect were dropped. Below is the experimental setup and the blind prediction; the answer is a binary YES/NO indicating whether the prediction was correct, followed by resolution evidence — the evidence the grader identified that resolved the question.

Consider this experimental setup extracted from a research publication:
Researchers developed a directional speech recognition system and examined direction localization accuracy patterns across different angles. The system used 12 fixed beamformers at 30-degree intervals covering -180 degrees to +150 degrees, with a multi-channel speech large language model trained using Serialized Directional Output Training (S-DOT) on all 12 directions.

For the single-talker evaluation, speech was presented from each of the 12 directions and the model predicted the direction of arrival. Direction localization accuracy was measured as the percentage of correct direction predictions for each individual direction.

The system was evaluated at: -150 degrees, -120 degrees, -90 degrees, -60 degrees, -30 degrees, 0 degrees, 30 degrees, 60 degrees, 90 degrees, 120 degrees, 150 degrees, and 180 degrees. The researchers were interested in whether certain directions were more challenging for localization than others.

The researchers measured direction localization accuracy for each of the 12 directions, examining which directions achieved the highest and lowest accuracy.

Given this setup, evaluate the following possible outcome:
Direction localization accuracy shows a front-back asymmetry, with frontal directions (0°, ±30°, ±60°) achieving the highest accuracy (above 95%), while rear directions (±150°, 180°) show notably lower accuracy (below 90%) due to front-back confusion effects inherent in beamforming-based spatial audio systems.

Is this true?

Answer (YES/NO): NO